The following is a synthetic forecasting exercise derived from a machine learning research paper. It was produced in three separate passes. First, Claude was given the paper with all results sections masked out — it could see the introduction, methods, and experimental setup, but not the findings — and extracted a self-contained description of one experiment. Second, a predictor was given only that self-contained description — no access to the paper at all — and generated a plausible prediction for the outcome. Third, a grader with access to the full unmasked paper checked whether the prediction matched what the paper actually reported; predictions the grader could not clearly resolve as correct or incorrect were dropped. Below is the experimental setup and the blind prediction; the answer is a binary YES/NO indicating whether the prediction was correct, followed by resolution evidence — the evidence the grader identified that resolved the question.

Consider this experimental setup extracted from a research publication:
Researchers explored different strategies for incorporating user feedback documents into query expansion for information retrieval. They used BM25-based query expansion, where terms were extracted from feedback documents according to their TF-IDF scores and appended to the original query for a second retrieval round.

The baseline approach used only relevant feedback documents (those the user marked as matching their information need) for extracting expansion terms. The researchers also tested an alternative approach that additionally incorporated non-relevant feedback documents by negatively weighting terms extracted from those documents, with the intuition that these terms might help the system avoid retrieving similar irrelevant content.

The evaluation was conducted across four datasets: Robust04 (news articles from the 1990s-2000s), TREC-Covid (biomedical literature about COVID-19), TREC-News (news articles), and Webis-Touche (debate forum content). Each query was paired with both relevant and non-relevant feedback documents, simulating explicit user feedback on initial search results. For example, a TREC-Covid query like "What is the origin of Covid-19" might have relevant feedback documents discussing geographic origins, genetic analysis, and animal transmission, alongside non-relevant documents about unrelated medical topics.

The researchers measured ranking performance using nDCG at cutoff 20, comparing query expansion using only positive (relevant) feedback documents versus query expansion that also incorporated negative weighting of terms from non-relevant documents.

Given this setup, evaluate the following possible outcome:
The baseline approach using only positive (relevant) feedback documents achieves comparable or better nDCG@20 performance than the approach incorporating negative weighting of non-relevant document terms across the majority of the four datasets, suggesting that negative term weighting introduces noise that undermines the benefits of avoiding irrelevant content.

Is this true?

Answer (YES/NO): YES